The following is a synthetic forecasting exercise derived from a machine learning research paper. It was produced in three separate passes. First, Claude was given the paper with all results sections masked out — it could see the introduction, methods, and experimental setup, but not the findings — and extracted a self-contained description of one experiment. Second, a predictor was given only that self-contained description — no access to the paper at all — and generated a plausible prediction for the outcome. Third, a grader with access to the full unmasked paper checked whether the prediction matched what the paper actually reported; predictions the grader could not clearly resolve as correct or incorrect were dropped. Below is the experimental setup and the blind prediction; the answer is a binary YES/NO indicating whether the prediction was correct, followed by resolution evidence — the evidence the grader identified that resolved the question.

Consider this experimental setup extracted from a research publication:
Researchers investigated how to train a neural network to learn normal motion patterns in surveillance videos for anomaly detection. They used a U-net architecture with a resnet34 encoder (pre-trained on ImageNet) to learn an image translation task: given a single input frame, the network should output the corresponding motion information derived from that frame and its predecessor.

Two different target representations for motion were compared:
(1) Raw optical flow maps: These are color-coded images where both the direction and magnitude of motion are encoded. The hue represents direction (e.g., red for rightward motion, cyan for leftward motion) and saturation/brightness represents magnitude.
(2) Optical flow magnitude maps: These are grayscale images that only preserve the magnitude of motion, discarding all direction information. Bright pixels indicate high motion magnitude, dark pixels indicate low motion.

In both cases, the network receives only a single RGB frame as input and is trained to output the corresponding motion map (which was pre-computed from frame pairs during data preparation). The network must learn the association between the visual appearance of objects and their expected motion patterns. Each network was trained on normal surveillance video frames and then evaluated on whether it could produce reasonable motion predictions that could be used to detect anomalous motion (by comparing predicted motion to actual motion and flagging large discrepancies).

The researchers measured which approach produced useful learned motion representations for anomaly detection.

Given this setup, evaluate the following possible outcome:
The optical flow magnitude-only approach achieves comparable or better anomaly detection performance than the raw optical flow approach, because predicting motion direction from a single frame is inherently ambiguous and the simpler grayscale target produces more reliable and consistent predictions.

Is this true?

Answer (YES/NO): YES